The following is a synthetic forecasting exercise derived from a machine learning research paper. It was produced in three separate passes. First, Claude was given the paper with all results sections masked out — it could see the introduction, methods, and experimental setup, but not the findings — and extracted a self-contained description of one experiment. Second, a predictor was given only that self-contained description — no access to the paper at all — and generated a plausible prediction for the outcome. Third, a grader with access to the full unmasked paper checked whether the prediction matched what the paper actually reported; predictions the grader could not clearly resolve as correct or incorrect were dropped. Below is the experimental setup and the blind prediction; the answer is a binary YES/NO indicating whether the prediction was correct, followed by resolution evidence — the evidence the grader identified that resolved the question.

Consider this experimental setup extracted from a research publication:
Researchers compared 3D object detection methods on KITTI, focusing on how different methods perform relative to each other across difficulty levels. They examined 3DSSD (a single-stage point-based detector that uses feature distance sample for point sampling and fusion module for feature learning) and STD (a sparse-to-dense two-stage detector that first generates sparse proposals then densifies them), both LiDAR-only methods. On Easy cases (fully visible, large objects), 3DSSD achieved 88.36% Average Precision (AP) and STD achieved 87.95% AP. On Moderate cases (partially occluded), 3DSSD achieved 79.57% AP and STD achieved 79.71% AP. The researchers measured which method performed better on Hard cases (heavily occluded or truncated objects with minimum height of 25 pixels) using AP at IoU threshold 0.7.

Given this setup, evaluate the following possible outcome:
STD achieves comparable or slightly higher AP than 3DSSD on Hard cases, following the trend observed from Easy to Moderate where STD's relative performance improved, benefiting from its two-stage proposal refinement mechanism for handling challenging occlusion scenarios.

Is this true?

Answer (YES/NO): YES